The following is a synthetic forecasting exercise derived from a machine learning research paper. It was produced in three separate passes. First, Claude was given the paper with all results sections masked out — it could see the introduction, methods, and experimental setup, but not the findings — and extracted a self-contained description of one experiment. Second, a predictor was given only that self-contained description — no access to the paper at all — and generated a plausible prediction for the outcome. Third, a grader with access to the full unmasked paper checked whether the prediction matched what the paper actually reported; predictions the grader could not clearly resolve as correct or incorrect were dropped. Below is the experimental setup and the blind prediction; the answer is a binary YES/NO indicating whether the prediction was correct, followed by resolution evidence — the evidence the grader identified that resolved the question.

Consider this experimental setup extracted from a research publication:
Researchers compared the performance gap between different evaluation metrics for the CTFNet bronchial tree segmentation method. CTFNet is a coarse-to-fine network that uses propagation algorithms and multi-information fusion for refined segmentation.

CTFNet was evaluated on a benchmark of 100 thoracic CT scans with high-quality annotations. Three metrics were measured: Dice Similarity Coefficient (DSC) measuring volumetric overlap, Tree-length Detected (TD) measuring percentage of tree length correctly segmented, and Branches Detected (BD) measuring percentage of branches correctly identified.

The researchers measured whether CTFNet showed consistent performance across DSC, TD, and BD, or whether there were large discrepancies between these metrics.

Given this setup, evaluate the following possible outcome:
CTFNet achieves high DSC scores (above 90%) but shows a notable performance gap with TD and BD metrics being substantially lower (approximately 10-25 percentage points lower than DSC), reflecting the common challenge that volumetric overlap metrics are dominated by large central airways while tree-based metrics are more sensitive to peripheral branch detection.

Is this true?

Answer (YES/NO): NO